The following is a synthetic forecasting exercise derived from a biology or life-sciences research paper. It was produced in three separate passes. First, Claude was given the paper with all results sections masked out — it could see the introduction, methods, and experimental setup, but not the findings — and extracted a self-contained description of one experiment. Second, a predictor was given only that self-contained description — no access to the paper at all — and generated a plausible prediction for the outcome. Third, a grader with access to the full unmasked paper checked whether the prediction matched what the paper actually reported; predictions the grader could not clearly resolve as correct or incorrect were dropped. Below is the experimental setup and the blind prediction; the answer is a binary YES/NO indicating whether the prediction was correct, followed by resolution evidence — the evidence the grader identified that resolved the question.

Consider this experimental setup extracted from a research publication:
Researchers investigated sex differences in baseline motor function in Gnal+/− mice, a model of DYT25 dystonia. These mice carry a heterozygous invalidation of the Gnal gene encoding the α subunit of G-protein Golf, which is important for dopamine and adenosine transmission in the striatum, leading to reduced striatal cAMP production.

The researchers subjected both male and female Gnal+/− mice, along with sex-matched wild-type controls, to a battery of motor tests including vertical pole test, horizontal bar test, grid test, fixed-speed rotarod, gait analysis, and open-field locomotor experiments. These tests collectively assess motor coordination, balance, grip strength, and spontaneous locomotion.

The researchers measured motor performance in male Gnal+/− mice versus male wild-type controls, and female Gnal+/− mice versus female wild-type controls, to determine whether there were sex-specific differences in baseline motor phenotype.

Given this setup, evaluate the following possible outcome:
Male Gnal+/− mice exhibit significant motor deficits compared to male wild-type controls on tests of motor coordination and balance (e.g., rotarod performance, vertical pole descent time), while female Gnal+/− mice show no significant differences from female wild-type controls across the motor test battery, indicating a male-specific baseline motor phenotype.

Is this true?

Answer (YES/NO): NO